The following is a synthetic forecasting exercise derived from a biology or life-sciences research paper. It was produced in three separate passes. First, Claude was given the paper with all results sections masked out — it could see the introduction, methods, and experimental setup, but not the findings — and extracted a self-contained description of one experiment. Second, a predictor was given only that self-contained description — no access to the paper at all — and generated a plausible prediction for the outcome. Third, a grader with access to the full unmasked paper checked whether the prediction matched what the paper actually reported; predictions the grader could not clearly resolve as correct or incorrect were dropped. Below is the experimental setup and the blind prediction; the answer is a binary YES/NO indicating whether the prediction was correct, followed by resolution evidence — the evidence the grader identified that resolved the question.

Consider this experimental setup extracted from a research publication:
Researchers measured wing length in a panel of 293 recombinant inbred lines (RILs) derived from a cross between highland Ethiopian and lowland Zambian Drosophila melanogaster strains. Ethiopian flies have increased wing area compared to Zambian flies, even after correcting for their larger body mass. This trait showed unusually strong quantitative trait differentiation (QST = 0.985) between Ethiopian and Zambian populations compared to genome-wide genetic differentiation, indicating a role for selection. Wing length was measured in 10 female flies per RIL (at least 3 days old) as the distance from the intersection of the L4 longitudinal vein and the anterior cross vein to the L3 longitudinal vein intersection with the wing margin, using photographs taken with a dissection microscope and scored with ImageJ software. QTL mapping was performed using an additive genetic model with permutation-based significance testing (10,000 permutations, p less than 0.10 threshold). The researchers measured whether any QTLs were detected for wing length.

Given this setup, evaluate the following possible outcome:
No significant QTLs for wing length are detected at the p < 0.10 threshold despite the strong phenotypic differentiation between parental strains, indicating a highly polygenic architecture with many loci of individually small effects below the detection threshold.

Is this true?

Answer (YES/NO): NO